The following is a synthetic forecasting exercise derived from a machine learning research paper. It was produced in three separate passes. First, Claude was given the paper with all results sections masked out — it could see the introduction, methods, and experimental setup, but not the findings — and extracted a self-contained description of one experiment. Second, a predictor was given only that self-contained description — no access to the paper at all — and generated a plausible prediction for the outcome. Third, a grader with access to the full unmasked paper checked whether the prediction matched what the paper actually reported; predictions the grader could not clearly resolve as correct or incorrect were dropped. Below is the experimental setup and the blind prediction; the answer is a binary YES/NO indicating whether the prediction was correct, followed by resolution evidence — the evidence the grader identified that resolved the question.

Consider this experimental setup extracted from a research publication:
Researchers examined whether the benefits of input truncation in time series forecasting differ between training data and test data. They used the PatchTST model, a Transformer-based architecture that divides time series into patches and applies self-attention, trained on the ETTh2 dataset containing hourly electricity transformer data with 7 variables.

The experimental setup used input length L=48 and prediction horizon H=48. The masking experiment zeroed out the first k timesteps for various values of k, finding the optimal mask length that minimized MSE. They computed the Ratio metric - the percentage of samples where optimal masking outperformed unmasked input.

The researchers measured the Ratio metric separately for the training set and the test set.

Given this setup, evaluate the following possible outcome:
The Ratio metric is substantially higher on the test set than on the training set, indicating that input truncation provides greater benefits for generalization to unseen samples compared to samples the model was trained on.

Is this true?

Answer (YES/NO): NO